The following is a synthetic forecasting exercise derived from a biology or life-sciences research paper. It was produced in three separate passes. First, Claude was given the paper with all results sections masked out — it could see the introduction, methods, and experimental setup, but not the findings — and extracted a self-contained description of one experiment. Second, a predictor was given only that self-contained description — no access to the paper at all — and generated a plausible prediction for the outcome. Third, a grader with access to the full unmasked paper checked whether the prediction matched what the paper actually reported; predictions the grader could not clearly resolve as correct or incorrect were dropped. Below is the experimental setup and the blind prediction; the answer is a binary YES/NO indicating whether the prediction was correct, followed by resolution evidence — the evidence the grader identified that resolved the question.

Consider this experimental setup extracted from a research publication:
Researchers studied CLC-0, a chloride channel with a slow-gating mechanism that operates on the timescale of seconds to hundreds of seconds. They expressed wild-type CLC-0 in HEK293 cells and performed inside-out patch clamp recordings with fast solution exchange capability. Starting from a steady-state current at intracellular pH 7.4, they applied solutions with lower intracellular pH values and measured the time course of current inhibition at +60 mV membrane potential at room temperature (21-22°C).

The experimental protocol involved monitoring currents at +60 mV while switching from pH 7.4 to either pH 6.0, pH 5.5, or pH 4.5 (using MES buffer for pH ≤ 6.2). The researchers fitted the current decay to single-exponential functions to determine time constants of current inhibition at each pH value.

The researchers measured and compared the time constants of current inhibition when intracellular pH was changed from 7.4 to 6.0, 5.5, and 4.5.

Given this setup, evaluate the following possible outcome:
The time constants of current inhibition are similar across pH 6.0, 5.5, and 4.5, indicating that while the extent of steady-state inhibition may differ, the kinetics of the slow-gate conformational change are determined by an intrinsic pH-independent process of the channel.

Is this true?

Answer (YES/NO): NO